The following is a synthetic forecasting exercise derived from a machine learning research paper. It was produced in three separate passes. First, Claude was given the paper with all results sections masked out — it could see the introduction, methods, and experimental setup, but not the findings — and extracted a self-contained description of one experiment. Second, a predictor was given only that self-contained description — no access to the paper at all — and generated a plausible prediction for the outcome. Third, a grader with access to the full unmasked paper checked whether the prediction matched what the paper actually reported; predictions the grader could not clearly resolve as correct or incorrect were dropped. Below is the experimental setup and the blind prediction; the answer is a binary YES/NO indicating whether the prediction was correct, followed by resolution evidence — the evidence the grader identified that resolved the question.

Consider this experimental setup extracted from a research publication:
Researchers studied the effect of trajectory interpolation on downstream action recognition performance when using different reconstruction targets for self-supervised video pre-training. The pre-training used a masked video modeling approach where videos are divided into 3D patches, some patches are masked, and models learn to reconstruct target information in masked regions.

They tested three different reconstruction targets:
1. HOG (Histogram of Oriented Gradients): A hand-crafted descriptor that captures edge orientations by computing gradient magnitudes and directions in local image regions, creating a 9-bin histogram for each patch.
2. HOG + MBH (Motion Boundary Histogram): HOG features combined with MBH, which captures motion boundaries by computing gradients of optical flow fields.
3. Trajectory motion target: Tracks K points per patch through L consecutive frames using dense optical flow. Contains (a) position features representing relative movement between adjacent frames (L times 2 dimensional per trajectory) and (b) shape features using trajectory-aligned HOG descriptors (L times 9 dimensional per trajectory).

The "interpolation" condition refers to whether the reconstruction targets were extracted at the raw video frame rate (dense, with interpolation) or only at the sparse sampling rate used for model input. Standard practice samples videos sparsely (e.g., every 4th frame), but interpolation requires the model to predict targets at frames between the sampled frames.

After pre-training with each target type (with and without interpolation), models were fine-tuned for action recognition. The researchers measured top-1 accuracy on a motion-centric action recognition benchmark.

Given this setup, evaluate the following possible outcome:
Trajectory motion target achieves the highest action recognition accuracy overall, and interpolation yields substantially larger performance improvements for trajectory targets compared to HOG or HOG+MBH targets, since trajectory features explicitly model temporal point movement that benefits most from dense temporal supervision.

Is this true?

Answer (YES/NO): YES